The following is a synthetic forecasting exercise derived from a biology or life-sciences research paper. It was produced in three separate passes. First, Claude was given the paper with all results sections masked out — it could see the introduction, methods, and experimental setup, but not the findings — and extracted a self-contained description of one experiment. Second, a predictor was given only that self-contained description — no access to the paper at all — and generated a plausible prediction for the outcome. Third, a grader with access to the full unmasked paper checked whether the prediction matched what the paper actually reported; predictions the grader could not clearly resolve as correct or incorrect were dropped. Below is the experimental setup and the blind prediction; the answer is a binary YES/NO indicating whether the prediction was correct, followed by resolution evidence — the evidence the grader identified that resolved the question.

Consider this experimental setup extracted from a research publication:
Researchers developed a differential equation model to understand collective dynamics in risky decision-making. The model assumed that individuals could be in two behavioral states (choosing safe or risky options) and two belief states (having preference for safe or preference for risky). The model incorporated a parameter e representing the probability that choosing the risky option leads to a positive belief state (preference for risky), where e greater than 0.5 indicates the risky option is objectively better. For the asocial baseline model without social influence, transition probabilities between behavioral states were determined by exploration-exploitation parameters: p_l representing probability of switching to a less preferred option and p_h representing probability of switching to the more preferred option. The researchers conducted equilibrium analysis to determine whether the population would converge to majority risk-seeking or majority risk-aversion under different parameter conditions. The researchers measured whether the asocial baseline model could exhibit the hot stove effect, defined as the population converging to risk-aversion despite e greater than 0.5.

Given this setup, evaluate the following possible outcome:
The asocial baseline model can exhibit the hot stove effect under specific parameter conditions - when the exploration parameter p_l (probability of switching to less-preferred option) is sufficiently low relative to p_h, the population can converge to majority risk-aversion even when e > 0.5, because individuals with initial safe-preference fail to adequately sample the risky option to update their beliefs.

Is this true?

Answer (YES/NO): YES